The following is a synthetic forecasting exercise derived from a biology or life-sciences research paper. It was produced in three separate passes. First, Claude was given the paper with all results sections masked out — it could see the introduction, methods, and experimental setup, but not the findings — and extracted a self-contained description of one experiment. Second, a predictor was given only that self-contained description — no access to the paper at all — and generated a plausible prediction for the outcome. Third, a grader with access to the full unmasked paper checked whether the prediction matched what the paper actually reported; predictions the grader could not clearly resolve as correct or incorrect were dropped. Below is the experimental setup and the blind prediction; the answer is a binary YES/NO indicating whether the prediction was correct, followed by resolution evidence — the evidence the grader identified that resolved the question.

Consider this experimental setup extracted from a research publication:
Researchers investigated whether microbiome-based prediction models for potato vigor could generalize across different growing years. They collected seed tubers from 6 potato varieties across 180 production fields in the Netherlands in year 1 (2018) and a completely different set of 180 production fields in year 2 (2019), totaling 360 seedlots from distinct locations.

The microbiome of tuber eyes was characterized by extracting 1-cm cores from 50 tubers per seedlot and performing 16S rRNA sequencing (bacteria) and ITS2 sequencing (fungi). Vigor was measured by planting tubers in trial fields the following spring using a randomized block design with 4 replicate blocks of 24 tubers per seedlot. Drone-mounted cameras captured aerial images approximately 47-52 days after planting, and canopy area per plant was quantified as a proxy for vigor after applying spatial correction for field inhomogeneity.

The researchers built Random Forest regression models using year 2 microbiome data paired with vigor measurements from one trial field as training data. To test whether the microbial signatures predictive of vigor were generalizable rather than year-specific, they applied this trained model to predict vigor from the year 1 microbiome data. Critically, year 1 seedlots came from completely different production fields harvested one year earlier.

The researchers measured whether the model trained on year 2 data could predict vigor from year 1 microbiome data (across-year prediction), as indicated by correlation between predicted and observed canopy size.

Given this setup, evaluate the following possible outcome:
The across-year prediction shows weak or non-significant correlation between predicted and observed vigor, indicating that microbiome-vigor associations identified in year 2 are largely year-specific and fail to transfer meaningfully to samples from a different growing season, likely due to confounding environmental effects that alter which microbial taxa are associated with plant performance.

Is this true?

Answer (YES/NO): NO